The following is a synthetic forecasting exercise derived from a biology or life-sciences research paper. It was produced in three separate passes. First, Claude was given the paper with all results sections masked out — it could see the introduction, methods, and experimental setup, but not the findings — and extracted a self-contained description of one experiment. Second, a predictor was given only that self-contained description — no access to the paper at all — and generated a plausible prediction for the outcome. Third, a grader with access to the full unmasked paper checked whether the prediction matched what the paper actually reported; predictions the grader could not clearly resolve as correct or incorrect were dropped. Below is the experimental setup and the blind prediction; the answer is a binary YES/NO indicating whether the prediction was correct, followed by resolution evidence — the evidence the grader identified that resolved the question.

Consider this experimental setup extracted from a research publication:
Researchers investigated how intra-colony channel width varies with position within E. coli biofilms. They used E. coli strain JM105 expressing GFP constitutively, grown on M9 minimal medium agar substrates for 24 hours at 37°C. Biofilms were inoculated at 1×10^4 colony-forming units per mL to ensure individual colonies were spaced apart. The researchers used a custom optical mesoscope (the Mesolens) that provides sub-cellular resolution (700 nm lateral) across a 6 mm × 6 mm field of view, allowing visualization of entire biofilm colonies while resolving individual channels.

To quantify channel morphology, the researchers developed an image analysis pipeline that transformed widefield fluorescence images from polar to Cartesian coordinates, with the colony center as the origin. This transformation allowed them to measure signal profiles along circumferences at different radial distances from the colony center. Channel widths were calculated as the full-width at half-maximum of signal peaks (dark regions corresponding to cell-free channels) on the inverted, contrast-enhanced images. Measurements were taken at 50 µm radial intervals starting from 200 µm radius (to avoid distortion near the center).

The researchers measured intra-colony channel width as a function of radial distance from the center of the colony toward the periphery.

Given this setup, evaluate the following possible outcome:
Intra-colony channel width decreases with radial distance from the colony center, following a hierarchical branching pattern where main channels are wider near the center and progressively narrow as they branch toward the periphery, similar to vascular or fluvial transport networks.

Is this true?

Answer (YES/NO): NO